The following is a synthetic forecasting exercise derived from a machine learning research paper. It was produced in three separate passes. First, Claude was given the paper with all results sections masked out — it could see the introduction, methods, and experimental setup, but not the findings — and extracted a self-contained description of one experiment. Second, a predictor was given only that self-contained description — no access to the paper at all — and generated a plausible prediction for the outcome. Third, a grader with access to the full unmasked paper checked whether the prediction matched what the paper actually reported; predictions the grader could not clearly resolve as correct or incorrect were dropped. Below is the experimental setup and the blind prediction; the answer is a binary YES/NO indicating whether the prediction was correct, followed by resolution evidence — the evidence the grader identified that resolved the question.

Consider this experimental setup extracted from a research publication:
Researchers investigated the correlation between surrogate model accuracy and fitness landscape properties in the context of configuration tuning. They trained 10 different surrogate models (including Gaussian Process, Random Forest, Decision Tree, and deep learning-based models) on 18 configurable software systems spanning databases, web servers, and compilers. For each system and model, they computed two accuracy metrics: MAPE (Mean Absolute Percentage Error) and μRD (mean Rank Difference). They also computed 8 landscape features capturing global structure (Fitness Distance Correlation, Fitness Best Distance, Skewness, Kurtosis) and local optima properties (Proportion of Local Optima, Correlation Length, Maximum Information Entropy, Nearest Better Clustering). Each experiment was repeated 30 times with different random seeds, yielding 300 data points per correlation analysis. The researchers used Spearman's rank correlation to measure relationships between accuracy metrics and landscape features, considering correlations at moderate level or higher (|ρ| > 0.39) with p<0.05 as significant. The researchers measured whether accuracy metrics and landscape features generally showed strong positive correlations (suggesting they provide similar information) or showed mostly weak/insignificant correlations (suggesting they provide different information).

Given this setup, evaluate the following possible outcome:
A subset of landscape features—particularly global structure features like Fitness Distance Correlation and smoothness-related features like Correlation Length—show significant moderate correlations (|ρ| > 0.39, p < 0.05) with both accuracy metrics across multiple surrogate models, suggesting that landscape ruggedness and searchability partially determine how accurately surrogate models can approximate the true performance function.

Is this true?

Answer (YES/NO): NO